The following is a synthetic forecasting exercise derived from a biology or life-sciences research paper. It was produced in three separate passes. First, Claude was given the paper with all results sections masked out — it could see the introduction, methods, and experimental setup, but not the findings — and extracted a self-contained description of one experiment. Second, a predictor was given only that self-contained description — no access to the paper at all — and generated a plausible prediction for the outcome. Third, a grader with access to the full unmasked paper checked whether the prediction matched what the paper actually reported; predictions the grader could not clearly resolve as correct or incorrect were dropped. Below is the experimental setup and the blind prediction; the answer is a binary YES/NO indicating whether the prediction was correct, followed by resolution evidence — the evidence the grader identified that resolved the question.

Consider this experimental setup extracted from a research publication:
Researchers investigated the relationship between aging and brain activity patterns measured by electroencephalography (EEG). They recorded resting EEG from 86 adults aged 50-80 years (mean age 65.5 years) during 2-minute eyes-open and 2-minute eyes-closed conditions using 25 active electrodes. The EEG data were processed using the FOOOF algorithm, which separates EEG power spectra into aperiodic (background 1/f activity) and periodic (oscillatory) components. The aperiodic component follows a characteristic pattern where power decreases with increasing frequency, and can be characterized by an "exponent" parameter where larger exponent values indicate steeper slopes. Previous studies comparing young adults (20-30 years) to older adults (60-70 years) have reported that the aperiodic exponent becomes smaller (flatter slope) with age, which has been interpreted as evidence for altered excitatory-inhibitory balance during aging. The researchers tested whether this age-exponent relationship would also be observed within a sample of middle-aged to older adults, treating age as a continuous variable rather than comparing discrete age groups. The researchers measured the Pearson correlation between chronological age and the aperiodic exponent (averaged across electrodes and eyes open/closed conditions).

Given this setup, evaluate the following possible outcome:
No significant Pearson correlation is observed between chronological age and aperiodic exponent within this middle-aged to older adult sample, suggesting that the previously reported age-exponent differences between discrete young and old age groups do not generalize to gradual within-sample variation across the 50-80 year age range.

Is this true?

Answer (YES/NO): YES